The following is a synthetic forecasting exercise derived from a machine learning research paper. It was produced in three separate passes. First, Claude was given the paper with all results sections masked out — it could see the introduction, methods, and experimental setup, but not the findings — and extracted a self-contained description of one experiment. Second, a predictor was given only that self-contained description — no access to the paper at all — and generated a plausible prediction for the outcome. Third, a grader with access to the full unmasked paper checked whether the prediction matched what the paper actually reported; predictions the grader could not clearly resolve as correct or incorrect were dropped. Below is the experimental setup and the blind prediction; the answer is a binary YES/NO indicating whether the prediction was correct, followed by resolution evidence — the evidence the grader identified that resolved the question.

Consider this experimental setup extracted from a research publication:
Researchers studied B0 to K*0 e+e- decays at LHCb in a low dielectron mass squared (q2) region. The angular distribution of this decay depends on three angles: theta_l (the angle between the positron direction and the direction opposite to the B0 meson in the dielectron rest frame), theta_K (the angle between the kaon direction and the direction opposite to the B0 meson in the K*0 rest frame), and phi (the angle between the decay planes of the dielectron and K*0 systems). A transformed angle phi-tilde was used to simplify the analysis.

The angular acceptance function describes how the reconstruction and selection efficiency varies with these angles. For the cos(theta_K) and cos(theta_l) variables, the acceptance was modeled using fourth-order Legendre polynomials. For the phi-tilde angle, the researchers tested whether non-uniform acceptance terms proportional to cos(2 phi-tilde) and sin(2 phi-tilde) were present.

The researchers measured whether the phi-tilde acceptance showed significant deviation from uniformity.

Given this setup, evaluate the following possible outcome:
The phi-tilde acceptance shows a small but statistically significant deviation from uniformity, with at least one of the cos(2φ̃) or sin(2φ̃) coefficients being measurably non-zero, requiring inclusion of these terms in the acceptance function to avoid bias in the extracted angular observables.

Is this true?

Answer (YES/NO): NO